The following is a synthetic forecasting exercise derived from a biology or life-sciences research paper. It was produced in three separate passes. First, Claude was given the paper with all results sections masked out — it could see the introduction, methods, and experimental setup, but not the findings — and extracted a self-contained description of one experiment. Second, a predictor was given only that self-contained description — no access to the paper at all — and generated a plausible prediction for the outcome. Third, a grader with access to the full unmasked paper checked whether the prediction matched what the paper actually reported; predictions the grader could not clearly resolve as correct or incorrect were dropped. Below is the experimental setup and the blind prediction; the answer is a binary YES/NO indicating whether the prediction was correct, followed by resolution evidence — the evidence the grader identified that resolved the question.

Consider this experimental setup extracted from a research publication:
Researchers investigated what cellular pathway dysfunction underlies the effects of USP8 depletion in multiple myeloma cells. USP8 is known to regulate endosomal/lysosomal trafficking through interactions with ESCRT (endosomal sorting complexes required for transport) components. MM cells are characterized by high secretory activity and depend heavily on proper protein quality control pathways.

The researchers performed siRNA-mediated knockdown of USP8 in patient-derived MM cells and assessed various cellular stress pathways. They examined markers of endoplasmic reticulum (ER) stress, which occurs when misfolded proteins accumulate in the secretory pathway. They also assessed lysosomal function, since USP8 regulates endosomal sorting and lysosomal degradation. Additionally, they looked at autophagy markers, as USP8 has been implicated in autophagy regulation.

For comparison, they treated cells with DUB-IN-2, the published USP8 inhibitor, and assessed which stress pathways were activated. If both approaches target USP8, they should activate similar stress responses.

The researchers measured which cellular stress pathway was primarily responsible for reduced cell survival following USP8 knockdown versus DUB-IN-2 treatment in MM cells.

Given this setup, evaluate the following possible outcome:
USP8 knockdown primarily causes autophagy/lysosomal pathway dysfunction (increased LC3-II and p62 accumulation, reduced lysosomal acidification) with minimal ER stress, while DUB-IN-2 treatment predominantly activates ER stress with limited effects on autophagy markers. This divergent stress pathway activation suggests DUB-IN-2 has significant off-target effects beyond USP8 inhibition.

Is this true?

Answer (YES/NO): YES